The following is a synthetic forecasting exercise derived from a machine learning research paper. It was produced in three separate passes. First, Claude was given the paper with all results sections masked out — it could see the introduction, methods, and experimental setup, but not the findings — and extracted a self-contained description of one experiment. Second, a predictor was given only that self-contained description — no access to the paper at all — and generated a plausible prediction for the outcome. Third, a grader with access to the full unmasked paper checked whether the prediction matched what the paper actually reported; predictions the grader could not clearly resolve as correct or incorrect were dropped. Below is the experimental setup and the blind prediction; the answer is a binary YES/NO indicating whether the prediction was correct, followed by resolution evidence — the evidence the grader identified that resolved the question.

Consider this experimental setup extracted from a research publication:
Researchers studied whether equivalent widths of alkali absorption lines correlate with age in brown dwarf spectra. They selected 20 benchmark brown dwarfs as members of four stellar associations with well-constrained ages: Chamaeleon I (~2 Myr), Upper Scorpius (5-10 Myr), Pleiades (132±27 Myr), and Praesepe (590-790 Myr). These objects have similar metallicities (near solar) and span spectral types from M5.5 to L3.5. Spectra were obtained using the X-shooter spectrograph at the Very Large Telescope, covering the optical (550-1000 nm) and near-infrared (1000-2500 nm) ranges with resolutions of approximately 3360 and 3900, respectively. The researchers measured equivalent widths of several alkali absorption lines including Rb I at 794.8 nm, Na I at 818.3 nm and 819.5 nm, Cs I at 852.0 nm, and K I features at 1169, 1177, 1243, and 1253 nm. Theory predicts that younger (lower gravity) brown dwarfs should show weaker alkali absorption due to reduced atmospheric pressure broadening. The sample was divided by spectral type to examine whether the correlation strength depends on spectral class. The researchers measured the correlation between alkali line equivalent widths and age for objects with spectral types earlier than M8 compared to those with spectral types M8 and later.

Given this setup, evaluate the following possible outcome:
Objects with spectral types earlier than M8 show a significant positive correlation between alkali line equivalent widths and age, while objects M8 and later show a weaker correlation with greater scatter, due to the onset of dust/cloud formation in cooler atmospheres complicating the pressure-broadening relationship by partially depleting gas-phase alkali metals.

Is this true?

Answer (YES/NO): NO